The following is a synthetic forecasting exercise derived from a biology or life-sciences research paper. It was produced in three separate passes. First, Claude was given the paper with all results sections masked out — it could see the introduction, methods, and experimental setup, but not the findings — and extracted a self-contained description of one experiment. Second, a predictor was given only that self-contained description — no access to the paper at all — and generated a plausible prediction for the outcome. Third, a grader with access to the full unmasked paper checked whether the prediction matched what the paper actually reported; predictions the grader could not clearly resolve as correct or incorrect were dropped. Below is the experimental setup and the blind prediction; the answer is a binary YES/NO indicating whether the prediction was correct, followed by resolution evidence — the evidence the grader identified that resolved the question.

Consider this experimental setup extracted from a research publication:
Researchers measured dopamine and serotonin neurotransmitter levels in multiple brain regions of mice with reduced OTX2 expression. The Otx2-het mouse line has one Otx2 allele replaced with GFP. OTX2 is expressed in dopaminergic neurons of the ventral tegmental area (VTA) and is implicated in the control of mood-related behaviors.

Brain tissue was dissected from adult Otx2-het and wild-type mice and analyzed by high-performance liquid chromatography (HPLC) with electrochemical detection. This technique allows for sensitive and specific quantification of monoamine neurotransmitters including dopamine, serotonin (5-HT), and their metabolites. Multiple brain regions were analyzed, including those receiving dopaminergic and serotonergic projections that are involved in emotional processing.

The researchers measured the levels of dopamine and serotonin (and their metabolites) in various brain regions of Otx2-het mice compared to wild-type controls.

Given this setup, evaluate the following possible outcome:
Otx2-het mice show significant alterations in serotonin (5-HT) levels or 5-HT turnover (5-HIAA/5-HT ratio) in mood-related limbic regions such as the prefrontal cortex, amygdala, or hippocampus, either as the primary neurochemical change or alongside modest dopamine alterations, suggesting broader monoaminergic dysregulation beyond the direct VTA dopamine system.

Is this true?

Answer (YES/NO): NO